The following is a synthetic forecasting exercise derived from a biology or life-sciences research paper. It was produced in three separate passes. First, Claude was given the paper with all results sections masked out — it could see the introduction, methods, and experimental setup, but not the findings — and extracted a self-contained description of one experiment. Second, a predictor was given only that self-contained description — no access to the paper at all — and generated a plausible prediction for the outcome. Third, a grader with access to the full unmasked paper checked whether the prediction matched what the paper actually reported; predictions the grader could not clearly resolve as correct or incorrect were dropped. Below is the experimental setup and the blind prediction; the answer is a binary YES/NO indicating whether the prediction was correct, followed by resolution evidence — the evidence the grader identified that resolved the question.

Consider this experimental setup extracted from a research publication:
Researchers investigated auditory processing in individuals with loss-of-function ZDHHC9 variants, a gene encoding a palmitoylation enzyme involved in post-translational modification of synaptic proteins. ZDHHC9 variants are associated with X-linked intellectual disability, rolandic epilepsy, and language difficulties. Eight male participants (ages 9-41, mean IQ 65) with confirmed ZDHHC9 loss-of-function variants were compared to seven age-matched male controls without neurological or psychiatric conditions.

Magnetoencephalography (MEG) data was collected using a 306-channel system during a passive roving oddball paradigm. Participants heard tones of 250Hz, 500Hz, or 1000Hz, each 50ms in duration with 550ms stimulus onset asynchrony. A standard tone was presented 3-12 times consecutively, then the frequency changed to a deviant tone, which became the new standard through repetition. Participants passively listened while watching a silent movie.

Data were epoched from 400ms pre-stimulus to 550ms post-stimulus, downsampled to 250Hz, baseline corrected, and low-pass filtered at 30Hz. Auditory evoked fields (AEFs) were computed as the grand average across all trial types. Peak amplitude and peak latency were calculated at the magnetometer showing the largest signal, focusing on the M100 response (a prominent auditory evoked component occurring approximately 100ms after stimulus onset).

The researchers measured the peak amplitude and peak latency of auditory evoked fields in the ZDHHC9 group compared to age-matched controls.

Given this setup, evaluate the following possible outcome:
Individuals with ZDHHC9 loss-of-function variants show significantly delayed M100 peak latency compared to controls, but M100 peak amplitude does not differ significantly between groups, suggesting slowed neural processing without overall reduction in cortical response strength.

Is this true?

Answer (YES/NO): NO